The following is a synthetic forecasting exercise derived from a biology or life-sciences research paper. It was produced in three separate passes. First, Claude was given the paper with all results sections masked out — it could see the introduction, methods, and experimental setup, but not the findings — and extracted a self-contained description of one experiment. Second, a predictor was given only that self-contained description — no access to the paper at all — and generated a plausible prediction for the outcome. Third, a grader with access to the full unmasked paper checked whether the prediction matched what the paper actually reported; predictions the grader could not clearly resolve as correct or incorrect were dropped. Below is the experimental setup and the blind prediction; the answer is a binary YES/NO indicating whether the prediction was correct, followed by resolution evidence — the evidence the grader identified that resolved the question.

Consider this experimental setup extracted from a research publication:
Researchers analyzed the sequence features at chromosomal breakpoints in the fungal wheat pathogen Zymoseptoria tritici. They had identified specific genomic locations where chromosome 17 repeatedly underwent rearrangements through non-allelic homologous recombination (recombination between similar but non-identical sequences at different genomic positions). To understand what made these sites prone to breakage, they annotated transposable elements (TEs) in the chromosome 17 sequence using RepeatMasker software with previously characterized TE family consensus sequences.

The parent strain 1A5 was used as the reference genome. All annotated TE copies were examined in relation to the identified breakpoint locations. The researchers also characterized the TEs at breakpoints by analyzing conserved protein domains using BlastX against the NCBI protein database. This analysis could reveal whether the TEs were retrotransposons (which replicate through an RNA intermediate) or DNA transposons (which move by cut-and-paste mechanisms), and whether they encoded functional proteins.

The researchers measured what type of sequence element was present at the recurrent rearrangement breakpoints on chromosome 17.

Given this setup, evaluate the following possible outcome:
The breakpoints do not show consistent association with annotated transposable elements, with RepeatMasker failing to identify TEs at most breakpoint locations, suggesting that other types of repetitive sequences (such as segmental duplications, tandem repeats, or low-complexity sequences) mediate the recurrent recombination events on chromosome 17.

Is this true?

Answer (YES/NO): NO